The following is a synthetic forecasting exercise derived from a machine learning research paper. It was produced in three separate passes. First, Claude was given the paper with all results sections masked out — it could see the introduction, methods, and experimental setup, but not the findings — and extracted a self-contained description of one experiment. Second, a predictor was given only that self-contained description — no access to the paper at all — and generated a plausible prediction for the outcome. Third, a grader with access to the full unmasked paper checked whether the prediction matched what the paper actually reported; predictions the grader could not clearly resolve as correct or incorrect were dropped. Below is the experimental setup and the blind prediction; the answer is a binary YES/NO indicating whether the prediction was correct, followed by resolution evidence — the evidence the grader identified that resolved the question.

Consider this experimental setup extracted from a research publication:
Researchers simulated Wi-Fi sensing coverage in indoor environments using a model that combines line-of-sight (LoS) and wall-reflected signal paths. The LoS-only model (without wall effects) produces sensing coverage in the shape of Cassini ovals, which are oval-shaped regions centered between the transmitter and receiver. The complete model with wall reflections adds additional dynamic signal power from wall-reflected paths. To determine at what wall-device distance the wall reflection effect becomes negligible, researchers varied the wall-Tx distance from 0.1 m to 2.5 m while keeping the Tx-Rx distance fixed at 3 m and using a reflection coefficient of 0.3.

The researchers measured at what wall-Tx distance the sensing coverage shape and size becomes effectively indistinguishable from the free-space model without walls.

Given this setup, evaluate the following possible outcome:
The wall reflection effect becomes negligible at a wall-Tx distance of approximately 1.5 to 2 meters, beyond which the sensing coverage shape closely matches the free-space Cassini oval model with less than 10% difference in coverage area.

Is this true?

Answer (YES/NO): NO